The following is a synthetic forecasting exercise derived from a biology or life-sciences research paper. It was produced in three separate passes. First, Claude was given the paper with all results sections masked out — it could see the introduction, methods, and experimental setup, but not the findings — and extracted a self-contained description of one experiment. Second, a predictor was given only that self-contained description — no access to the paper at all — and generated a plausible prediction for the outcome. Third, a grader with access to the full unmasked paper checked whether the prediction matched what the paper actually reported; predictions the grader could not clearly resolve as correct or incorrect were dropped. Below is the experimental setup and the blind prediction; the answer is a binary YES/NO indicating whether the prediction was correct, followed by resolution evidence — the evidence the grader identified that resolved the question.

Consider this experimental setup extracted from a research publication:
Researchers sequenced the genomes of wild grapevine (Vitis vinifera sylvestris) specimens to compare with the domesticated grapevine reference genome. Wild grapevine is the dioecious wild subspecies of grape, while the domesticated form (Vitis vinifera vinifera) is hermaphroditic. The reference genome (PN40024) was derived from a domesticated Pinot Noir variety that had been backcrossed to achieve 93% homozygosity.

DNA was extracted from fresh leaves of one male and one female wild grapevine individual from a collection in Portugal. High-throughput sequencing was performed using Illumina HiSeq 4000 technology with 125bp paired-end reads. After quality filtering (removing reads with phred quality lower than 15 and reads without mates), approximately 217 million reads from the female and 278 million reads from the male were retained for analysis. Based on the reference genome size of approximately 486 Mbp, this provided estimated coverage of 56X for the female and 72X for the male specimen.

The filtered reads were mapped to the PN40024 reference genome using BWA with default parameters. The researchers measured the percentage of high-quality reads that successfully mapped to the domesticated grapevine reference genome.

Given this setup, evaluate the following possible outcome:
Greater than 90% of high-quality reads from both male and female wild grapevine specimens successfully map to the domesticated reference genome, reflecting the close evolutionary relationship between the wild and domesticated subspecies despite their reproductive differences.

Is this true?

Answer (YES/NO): YES